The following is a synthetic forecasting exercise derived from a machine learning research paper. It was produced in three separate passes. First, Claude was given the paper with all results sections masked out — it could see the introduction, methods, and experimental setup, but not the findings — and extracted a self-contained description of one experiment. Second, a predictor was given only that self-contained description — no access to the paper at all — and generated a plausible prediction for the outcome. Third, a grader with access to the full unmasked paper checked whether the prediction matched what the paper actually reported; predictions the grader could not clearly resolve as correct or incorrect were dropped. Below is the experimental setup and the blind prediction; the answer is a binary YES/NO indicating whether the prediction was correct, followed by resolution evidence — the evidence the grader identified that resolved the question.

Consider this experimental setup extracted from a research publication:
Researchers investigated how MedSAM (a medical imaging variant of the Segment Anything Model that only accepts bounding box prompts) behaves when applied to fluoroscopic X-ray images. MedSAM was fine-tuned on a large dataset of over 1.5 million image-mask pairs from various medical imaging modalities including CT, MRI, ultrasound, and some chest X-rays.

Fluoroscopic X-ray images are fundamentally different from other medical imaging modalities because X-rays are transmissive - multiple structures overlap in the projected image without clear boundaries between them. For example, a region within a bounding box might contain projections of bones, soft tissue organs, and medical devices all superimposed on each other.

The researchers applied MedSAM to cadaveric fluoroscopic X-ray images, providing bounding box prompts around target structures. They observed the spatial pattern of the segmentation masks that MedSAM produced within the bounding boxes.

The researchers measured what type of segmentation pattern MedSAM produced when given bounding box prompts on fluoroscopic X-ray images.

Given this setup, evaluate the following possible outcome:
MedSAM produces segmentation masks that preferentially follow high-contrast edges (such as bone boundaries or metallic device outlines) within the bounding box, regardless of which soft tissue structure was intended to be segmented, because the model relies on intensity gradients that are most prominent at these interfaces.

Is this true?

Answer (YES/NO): NO